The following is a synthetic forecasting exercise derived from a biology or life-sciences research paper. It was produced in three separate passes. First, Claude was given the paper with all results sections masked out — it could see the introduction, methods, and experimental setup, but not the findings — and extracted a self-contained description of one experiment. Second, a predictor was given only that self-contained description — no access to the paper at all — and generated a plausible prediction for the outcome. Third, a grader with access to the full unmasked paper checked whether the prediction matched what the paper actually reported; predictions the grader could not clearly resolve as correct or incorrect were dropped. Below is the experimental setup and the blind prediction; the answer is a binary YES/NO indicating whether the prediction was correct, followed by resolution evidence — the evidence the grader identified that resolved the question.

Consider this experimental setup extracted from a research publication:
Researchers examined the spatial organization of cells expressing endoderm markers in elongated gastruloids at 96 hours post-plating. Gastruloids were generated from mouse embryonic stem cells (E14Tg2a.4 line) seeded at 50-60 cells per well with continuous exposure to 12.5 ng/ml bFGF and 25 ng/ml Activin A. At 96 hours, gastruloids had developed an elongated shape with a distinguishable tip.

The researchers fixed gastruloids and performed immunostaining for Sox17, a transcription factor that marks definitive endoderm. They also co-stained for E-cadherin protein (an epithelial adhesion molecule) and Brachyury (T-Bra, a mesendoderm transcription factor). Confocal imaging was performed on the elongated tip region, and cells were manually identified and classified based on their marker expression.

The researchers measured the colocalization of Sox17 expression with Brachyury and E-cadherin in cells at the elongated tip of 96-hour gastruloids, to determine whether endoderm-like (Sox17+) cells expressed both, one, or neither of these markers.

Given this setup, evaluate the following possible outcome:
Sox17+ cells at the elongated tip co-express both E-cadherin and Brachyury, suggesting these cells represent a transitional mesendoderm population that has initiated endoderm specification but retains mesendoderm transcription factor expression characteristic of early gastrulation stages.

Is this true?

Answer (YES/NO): NO